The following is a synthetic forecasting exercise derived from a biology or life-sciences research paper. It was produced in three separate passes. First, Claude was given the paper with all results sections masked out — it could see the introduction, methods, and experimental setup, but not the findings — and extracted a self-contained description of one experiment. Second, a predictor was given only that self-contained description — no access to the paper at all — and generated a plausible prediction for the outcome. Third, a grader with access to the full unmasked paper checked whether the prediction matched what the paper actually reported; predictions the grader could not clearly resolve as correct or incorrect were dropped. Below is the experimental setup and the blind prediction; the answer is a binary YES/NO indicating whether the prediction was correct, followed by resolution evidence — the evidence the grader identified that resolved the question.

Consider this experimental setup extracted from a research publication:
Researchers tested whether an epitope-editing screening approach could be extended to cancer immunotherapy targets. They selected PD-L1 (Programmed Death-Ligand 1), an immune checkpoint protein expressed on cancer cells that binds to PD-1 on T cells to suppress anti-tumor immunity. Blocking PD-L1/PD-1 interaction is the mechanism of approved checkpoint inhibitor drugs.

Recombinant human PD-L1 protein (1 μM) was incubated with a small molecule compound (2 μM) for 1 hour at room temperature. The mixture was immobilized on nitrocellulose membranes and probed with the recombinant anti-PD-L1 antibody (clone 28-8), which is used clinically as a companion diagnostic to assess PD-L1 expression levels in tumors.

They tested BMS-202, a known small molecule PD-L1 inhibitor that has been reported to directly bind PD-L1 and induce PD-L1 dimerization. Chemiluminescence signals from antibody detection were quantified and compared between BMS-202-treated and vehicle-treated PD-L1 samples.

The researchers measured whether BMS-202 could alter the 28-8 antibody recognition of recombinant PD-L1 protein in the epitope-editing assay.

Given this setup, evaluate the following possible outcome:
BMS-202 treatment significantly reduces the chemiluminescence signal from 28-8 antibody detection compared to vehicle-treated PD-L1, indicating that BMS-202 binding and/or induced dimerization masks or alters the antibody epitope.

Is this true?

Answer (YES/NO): NO